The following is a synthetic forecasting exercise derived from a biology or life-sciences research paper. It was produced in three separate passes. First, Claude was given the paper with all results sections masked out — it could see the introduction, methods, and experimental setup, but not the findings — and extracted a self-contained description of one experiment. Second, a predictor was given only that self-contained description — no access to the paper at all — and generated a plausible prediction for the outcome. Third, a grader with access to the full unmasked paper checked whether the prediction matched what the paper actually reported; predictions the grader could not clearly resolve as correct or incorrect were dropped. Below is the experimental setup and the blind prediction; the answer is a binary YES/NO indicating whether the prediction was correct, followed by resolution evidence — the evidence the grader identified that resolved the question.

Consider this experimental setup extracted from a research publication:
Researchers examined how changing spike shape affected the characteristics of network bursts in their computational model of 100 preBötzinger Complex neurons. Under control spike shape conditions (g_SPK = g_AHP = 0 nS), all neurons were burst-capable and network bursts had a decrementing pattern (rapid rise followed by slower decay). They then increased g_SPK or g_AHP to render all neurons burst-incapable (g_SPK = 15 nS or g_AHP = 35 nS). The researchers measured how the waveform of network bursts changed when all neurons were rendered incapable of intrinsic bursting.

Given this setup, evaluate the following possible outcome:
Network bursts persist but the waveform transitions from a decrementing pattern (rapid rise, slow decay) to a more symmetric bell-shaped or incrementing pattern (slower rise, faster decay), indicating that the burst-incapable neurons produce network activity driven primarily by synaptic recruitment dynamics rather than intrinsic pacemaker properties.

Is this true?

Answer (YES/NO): YES